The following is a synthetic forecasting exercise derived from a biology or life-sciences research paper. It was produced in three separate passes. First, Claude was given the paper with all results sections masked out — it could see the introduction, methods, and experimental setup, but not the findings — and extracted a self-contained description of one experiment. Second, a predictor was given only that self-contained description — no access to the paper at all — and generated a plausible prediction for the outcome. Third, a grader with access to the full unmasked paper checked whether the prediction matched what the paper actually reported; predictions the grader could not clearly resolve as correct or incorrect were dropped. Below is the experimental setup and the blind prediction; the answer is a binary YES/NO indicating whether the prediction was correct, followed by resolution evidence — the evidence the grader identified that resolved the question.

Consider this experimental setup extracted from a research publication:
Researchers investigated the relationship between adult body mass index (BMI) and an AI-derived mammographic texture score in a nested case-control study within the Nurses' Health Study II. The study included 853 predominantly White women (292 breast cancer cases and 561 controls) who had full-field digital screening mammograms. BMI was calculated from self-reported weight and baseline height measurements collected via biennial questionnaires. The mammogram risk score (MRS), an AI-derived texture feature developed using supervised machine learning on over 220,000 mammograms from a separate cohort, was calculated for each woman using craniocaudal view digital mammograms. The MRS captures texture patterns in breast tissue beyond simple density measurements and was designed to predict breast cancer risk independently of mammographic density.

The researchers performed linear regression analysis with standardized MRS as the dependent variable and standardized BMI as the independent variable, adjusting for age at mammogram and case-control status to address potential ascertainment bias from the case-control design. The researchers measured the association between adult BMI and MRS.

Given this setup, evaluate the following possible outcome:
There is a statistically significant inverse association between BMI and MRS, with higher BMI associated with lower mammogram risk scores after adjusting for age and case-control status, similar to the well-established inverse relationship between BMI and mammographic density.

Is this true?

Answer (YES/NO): YES